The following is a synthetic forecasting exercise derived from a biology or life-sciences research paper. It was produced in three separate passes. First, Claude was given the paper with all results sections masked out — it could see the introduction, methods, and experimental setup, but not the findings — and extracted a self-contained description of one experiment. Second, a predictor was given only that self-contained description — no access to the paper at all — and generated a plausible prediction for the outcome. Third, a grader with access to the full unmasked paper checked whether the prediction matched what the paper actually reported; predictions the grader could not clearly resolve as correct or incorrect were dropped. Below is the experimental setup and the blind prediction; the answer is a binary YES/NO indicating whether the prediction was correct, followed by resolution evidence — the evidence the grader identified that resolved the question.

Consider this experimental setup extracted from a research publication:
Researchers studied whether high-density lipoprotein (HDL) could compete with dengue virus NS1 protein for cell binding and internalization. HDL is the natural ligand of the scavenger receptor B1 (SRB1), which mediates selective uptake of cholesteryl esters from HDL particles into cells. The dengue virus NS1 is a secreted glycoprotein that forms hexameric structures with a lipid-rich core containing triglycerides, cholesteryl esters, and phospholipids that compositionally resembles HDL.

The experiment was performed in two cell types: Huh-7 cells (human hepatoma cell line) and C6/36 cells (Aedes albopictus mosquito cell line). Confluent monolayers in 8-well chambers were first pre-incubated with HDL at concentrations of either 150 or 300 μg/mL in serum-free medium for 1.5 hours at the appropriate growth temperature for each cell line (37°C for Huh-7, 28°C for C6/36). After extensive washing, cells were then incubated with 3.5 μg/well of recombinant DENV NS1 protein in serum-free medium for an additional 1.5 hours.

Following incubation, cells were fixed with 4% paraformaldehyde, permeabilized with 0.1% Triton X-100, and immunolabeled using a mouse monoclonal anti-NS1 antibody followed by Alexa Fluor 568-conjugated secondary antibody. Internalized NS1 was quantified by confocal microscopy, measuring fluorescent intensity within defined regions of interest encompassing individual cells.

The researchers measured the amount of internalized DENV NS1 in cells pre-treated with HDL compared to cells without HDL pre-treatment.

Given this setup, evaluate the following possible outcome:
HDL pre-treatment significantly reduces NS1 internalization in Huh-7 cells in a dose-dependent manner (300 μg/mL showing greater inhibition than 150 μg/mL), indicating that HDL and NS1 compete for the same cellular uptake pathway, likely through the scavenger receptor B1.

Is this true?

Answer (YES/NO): YES